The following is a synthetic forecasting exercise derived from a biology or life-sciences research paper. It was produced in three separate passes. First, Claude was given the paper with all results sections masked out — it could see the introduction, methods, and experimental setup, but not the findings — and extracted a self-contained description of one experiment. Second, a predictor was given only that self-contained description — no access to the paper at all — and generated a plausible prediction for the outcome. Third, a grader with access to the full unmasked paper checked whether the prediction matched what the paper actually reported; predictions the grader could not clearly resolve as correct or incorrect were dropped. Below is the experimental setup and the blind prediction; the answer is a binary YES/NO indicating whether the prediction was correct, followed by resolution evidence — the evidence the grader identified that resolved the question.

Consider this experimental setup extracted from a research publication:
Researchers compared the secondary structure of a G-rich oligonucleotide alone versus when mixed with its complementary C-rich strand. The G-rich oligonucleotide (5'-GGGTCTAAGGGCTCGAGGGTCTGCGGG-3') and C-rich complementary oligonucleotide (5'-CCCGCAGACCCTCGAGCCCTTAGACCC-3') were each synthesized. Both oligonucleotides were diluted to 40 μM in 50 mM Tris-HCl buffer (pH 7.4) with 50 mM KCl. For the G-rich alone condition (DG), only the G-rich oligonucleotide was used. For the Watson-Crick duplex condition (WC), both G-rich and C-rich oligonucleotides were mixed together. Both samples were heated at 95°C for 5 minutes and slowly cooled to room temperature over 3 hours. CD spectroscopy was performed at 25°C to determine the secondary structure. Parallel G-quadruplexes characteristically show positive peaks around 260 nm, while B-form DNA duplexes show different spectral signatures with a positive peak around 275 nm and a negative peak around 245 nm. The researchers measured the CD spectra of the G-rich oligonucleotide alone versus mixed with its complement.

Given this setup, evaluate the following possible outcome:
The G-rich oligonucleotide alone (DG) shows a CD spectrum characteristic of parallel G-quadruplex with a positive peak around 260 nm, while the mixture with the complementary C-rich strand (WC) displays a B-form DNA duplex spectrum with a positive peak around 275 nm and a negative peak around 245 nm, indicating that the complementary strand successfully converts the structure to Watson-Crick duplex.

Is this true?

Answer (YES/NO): NO